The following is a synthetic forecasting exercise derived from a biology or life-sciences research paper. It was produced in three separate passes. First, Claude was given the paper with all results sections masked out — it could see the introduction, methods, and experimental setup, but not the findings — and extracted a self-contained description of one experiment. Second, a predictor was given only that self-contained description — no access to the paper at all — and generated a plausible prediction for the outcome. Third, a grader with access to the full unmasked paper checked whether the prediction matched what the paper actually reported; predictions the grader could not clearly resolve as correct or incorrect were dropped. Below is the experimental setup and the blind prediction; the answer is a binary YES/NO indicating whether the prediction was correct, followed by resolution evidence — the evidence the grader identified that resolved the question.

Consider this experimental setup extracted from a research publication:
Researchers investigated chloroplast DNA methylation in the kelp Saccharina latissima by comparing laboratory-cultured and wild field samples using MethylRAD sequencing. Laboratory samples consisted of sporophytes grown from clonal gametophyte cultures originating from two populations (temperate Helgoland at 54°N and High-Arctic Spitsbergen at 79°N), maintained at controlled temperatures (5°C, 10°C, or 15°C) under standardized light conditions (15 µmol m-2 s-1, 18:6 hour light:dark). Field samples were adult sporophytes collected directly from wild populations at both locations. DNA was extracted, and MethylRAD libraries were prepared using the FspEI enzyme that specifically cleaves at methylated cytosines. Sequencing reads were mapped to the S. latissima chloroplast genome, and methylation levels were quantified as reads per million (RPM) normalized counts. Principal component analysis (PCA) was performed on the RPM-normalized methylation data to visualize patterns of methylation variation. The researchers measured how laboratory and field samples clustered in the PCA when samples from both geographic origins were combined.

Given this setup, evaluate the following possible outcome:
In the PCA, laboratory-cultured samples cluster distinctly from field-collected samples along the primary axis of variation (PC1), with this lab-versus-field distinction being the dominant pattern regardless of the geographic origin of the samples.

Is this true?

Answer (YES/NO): YES